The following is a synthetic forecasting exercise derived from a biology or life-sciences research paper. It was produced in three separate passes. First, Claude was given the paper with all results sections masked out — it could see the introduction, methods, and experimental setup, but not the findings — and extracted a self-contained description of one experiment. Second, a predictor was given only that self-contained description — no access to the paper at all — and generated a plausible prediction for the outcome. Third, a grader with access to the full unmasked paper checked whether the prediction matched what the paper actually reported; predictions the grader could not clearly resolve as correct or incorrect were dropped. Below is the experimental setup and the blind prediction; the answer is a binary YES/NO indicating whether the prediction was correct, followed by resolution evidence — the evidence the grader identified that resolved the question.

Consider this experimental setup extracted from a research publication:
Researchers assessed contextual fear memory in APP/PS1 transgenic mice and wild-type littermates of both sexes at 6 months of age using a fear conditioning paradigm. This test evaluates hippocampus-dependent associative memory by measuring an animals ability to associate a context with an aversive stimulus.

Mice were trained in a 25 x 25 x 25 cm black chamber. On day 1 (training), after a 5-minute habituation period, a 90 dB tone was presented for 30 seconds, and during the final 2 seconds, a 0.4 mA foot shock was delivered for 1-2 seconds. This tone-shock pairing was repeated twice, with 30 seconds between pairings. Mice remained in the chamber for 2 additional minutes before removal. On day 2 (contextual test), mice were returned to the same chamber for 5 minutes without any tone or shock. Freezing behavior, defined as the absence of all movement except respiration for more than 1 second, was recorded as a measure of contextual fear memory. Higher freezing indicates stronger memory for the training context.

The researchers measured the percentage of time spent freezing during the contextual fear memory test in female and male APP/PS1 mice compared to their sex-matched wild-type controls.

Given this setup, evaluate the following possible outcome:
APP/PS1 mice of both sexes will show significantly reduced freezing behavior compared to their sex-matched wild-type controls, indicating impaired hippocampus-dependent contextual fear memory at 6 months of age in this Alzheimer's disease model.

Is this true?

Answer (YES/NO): NO